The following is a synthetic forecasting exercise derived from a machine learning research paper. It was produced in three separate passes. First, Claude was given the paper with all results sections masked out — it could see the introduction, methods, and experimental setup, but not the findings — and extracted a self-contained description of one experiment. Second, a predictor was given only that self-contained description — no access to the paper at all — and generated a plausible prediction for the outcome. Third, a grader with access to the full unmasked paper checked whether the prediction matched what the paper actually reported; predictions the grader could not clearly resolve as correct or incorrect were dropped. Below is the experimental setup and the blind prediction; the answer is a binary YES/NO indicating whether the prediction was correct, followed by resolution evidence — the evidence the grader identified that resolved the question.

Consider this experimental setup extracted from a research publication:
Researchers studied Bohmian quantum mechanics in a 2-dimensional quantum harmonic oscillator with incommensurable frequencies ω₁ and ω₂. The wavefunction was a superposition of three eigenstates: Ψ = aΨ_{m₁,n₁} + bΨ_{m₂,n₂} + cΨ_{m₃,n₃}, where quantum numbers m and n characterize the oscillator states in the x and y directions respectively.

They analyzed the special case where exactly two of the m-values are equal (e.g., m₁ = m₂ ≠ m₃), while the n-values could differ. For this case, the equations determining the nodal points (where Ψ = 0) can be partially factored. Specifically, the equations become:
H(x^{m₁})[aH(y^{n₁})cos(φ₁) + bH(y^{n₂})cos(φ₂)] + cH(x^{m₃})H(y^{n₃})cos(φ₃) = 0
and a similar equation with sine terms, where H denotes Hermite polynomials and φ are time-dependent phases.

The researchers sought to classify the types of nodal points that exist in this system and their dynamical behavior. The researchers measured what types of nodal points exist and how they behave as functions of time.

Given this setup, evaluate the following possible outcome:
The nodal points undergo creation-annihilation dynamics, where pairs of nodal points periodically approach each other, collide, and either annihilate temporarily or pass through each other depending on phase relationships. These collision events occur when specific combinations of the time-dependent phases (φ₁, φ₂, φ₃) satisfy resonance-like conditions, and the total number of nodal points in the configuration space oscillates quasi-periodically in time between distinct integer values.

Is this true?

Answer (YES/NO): NO